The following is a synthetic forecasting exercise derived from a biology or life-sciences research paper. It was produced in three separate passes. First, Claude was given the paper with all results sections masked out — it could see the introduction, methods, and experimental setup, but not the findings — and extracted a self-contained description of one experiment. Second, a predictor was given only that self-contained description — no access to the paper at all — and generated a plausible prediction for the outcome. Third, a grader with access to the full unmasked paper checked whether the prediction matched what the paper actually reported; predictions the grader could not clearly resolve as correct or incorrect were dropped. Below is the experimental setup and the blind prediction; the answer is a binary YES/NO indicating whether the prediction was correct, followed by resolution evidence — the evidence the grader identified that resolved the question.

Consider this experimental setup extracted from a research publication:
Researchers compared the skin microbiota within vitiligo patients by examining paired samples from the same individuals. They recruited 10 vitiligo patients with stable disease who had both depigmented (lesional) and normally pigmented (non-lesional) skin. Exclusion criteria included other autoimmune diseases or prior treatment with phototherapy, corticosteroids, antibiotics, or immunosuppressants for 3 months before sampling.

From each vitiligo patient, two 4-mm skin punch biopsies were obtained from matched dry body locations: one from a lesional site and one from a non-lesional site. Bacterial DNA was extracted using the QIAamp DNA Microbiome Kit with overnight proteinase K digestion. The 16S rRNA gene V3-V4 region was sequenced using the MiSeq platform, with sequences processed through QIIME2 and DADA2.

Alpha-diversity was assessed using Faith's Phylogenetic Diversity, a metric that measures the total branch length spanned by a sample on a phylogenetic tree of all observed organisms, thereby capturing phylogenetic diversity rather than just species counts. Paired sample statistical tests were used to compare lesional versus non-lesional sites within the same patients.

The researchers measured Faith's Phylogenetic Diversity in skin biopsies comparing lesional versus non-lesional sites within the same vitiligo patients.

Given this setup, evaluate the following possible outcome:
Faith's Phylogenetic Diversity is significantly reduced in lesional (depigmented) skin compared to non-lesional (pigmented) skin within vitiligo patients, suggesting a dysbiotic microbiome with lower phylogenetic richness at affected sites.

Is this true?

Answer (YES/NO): NO